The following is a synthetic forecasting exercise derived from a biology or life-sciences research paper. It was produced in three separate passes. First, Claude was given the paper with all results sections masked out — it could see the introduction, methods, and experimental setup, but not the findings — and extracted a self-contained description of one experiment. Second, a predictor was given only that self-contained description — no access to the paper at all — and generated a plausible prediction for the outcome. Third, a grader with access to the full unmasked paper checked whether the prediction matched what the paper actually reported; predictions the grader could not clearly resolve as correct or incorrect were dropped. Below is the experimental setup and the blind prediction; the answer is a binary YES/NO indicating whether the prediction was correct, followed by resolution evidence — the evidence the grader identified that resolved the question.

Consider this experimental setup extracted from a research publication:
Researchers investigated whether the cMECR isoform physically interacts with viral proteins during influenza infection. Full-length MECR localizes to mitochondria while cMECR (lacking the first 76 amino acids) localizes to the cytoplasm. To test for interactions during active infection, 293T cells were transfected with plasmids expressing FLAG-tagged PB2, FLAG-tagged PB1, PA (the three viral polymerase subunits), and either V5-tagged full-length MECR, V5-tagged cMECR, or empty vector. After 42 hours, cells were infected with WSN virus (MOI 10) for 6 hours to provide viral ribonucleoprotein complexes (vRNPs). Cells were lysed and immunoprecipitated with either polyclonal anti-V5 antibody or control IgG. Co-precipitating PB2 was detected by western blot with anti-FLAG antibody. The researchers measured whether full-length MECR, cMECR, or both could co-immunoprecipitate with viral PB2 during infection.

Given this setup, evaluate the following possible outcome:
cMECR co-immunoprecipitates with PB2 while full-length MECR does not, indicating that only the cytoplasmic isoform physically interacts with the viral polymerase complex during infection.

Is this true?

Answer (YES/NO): YES